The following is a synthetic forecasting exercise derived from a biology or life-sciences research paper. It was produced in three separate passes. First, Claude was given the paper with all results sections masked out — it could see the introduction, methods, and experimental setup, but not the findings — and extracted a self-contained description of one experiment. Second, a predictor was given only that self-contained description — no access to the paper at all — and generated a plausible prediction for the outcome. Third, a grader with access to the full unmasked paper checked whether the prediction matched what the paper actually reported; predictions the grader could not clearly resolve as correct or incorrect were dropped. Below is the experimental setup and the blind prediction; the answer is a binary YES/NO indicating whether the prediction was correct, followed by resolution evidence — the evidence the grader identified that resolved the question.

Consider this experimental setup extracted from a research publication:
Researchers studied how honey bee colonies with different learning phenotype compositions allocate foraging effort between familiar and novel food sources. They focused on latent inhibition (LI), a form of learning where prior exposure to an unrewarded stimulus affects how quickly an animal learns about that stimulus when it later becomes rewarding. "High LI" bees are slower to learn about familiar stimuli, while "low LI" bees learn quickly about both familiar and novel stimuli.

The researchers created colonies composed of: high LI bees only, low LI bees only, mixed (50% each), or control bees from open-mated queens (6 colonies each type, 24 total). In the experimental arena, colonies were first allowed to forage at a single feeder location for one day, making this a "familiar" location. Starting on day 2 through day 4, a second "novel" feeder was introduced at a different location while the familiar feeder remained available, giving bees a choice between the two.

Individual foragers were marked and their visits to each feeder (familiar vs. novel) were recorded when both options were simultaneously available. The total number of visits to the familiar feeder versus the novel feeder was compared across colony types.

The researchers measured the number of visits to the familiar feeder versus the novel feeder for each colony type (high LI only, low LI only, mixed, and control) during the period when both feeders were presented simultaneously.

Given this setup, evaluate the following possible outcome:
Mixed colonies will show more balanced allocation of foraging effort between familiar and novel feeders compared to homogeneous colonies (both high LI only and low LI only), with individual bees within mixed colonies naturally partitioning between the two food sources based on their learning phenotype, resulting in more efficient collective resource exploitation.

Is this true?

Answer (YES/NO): NO